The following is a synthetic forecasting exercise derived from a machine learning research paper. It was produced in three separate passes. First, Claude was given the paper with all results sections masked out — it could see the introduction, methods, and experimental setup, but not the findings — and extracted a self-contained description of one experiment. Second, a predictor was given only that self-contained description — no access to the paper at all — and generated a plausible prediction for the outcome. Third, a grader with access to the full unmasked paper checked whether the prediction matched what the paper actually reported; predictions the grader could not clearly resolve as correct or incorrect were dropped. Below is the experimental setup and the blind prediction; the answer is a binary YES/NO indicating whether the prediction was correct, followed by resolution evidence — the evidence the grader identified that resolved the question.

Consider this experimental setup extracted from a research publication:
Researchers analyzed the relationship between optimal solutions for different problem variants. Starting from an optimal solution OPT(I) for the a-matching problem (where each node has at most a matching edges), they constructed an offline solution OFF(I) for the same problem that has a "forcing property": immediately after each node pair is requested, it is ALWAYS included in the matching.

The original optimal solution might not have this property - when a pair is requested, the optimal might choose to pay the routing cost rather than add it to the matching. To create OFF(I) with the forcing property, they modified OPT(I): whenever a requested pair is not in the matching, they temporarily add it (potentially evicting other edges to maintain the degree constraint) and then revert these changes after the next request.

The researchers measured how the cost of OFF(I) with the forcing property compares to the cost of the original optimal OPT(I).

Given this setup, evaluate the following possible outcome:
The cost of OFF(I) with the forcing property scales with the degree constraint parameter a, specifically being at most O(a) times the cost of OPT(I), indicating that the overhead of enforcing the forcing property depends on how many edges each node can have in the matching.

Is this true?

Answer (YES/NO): NO